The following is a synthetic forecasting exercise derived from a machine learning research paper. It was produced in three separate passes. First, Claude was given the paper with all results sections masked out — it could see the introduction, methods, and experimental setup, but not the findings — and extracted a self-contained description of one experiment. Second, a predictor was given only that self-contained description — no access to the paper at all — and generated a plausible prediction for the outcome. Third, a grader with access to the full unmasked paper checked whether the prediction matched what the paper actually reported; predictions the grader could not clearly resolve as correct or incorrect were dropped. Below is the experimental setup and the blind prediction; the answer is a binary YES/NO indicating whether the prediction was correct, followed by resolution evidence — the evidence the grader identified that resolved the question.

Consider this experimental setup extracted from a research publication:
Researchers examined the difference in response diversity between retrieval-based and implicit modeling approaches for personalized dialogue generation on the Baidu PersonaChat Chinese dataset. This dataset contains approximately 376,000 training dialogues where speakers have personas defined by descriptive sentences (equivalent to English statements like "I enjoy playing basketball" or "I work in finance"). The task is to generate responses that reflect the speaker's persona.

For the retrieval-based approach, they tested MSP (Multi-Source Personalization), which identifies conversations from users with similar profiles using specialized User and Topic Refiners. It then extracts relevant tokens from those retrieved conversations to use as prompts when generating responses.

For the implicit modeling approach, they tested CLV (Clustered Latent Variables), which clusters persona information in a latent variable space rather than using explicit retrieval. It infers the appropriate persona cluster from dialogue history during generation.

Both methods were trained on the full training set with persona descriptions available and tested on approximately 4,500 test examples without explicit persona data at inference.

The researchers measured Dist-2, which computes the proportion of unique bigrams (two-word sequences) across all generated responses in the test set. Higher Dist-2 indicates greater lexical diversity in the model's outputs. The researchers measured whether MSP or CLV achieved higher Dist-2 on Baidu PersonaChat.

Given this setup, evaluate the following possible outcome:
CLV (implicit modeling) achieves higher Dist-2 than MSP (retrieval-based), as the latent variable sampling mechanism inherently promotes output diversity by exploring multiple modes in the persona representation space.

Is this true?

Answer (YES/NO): NO